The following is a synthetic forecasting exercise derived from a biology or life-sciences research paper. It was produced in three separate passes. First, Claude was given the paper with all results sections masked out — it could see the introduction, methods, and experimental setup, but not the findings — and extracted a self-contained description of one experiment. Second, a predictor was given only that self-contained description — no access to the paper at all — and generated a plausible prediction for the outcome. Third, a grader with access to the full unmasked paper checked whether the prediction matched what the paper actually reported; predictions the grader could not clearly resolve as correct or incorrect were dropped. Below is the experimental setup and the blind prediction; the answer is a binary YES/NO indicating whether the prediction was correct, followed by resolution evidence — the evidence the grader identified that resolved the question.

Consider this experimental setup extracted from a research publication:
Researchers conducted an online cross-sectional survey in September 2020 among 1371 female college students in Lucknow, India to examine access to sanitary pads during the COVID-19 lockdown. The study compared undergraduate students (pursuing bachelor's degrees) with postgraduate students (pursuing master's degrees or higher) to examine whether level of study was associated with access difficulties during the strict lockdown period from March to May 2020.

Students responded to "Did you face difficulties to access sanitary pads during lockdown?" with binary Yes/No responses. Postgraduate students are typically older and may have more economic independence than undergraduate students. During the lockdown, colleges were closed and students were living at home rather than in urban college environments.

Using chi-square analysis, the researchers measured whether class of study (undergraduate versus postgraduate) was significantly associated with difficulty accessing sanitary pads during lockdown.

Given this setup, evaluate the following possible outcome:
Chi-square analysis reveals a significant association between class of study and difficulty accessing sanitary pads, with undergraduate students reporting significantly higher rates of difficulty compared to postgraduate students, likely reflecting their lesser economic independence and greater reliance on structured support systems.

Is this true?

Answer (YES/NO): NO